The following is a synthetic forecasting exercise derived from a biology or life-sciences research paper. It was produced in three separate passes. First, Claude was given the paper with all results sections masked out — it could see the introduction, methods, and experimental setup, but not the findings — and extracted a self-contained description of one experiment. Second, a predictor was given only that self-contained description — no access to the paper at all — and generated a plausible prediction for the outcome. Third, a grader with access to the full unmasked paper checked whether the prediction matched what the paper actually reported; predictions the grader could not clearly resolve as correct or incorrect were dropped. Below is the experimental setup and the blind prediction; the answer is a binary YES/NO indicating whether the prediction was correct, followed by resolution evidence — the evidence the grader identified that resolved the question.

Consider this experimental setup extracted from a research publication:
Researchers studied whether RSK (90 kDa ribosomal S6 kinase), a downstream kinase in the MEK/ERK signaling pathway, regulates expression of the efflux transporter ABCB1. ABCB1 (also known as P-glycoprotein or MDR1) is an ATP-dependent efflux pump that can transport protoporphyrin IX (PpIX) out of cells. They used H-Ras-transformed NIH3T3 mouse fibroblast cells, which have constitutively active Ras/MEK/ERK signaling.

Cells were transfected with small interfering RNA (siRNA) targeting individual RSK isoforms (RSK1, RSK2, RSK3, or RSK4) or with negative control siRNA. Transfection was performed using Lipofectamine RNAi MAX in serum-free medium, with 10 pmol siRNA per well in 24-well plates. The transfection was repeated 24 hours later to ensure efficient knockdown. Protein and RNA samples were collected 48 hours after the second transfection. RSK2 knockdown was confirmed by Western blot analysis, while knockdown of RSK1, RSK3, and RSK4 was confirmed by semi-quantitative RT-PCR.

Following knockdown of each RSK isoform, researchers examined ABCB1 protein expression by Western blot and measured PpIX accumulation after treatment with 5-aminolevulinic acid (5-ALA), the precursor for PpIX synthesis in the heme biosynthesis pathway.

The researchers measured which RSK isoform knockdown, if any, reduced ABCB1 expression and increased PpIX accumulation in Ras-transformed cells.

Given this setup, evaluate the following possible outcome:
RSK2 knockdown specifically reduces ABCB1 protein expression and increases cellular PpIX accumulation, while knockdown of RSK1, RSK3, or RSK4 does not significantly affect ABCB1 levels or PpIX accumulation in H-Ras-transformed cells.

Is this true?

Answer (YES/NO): NO